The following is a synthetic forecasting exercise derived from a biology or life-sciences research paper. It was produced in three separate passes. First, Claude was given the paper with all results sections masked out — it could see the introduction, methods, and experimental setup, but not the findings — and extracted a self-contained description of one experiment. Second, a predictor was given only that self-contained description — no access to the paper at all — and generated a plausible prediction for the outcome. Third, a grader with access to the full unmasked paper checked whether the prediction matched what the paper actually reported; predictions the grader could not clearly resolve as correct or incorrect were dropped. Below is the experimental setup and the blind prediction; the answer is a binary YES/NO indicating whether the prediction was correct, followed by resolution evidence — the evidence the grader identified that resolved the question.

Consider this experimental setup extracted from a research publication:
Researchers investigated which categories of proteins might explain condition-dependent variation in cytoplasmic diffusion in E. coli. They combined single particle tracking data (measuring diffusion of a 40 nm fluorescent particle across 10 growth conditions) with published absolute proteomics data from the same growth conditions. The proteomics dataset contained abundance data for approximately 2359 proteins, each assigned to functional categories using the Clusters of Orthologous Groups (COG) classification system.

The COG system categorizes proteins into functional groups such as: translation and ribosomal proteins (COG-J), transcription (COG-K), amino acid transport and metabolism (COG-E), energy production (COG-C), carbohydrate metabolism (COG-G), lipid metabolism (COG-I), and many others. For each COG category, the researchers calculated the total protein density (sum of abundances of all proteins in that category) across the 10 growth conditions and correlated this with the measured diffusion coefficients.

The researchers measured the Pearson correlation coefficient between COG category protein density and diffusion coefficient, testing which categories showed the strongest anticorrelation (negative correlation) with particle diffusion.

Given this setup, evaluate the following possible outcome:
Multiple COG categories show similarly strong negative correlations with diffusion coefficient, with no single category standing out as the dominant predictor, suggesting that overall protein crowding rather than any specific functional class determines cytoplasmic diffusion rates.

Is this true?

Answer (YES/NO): NO